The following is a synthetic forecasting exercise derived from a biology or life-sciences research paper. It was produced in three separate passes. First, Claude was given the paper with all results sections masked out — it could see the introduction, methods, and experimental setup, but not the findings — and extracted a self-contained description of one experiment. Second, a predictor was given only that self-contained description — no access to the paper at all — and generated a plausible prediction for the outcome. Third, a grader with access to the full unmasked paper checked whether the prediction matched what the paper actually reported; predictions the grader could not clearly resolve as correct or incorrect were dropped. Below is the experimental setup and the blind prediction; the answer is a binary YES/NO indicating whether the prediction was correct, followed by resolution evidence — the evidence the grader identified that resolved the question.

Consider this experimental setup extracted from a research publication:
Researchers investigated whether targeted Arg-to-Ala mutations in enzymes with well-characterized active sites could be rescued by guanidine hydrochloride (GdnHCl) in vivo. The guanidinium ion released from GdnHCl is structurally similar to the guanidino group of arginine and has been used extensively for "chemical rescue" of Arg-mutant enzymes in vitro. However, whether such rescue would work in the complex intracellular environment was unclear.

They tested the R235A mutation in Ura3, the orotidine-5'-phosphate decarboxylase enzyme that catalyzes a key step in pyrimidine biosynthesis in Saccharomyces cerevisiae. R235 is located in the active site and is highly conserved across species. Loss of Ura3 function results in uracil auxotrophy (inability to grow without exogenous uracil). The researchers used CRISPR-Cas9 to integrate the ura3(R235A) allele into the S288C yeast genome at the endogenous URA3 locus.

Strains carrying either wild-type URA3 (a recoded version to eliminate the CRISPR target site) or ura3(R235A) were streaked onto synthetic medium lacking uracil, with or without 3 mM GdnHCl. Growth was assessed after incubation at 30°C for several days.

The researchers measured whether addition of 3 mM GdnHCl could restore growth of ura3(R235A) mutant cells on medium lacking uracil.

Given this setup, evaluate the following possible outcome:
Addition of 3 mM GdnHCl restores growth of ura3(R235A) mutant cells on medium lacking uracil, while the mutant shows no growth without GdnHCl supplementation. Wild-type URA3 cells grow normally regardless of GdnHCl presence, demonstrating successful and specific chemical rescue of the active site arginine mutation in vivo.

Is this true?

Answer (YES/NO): NO